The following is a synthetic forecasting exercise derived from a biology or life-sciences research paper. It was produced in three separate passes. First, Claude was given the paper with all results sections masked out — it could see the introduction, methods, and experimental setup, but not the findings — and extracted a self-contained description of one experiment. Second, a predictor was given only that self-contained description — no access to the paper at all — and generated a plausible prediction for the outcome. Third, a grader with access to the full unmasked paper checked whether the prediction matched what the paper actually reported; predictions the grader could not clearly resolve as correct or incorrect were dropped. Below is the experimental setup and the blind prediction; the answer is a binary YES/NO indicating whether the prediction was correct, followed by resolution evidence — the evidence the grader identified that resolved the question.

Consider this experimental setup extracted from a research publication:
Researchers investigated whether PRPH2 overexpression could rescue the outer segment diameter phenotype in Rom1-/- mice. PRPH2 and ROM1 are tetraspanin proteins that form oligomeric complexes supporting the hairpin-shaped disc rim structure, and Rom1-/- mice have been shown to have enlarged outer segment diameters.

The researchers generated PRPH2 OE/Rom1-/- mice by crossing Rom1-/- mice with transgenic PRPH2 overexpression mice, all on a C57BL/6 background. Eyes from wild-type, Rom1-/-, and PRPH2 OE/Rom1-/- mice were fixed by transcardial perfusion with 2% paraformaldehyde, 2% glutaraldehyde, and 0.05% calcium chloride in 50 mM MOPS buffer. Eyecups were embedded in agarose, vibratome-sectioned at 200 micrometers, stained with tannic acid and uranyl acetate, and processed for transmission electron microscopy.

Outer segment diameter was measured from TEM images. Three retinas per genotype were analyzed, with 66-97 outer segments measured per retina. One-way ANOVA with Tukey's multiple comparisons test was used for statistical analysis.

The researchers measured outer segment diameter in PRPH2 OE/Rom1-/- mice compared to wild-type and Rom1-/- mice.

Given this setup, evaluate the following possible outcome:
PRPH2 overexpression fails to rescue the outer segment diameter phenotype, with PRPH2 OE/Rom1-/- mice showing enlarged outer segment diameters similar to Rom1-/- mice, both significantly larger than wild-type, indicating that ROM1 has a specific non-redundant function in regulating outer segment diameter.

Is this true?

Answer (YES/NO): NO